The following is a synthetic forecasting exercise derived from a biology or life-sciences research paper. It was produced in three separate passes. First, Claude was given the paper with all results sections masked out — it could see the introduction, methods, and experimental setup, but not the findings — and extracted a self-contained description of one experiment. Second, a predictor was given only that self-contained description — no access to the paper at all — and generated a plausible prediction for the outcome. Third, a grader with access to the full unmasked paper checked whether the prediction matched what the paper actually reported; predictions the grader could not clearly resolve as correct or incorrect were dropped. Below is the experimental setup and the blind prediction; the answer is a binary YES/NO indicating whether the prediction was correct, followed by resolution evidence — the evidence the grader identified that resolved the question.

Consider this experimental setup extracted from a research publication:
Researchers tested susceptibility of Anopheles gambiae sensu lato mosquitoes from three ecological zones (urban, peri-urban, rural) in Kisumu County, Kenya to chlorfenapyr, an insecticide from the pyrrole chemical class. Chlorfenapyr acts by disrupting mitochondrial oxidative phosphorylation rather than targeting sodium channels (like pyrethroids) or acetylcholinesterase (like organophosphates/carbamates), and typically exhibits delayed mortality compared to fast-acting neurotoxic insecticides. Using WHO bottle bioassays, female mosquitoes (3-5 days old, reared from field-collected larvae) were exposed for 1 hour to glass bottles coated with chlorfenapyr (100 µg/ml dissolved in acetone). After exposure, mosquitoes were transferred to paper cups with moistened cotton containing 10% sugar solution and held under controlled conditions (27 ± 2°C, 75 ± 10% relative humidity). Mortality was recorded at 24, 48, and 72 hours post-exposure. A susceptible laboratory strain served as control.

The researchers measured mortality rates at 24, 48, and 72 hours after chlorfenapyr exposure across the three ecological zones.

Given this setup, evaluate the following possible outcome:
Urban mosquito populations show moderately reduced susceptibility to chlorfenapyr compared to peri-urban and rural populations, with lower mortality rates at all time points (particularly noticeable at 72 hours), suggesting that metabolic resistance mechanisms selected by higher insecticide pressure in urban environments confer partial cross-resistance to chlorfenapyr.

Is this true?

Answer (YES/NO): NO